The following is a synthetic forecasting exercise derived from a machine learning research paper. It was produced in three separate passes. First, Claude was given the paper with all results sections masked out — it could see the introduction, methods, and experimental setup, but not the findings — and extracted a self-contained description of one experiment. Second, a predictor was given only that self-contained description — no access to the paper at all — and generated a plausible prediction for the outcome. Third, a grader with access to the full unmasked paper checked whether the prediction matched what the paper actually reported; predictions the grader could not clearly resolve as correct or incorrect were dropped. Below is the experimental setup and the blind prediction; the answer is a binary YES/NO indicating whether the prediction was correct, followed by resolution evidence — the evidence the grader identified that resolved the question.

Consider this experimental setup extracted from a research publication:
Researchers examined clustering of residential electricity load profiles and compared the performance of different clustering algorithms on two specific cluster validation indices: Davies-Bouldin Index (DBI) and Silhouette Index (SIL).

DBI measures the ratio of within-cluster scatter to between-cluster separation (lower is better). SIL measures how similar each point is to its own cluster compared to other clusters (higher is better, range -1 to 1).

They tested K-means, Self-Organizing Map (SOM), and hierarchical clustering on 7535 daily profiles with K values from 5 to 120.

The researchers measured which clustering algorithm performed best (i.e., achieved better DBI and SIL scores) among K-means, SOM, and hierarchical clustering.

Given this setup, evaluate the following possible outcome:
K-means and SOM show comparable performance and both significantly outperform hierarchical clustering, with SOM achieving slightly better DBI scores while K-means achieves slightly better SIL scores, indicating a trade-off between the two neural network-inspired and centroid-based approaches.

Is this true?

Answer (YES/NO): NO